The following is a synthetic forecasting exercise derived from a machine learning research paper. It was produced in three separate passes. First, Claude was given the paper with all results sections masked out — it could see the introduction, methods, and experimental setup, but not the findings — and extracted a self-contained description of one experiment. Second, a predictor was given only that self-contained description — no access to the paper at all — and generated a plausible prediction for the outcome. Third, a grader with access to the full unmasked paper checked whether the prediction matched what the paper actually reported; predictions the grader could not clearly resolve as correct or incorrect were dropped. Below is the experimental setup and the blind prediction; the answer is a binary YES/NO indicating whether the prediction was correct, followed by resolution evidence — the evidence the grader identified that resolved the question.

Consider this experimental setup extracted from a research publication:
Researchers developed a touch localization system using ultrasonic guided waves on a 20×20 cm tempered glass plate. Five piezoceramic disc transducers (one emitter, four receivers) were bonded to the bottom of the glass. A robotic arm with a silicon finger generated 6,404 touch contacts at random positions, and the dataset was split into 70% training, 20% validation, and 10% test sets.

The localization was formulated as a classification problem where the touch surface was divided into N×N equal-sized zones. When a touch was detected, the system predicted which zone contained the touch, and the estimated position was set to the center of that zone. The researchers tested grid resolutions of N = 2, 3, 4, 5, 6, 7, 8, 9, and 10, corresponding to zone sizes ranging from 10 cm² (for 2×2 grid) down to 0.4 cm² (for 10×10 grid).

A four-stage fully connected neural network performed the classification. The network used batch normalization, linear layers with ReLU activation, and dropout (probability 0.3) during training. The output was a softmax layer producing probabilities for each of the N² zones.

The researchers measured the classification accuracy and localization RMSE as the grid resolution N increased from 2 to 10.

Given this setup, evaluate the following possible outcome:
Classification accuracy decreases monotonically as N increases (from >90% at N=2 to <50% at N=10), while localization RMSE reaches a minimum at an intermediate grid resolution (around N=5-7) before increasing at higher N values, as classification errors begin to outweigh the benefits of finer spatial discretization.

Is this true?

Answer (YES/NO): NO